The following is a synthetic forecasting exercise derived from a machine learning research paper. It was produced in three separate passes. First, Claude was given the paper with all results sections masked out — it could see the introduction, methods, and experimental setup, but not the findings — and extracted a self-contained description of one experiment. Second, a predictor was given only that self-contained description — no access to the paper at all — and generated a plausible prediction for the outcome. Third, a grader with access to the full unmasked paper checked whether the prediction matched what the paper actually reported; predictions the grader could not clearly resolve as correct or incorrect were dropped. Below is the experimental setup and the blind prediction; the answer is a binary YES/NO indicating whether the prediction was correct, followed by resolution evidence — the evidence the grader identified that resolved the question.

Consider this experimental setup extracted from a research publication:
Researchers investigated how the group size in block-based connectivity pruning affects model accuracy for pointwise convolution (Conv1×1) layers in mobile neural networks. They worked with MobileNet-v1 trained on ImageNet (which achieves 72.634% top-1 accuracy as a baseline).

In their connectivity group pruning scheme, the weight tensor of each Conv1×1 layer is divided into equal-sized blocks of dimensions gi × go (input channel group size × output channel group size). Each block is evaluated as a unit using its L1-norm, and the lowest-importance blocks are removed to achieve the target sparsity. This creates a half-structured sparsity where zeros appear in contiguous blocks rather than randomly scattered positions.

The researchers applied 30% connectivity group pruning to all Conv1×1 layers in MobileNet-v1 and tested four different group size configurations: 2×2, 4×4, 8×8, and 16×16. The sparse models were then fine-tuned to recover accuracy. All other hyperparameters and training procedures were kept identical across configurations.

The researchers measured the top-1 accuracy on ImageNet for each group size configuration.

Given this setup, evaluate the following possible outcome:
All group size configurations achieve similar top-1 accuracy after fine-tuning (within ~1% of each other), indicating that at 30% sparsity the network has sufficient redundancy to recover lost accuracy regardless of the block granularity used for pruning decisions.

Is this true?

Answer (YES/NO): NO